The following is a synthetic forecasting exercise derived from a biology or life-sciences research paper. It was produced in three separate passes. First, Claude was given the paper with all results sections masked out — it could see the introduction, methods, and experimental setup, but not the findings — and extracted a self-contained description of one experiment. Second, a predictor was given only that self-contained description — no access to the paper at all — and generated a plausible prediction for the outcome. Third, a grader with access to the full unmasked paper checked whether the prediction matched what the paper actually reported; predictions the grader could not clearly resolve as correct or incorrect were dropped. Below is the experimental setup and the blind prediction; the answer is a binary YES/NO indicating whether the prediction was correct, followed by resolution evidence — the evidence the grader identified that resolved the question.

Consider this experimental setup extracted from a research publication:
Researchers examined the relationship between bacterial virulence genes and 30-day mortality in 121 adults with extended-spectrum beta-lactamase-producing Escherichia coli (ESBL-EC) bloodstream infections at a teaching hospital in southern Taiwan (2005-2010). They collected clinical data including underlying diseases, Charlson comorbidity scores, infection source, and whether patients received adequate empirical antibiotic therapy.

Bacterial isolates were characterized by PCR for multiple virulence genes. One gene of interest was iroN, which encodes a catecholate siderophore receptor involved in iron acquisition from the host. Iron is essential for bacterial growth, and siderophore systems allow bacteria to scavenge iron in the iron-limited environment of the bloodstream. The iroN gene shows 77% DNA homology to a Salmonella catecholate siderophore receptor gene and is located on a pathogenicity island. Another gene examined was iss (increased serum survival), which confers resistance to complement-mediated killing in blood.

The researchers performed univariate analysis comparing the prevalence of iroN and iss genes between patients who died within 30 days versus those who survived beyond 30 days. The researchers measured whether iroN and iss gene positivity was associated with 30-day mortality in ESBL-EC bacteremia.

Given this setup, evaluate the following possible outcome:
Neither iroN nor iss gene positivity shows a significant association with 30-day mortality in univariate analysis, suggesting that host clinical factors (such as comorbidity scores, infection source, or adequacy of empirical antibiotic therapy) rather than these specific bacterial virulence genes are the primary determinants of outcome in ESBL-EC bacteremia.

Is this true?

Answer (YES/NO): NO